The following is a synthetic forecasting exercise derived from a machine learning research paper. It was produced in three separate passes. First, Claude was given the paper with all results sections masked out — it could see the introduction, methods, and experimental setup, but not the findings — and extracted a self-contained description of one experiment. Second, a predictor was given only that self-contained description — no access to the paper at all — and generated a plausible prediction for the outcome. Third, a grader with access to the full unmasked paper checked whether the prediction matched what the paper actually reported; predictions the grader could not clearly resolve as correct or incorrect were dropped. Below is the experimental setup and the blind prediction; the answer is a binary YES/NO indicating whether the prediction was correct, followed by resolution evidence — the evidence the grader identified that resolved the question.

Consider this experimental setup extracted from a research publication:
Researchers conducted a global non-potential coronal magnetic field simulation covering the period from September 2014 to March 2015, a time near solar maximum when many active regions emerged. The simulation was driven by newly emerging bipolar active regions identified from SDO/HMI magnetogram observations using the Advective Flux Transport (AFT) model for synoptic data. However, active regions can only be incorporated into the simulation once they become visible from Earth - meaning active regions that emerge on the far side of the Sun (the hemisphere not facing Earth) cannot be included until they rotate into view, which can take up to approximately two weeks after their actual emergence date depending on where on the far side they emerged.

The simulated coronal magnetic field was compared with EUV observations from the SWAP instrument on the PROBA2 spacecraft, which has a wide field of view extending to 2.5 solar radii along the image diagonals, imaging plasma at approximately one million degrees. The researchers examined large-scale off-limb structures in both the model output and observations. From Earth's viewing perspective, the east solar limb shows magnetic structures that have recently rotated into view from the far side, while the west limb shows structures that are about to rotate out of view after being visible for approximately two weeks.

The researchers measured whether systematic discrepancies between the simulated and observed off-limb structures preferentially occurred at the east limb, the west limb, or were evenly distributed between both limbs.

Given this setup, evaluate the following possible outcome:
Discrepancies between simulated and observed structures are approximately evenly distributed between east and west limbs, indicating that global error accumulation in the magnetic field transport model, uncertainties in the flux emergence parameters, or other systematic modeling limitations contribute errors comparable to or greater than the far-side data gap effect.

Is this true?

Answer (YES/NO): NO